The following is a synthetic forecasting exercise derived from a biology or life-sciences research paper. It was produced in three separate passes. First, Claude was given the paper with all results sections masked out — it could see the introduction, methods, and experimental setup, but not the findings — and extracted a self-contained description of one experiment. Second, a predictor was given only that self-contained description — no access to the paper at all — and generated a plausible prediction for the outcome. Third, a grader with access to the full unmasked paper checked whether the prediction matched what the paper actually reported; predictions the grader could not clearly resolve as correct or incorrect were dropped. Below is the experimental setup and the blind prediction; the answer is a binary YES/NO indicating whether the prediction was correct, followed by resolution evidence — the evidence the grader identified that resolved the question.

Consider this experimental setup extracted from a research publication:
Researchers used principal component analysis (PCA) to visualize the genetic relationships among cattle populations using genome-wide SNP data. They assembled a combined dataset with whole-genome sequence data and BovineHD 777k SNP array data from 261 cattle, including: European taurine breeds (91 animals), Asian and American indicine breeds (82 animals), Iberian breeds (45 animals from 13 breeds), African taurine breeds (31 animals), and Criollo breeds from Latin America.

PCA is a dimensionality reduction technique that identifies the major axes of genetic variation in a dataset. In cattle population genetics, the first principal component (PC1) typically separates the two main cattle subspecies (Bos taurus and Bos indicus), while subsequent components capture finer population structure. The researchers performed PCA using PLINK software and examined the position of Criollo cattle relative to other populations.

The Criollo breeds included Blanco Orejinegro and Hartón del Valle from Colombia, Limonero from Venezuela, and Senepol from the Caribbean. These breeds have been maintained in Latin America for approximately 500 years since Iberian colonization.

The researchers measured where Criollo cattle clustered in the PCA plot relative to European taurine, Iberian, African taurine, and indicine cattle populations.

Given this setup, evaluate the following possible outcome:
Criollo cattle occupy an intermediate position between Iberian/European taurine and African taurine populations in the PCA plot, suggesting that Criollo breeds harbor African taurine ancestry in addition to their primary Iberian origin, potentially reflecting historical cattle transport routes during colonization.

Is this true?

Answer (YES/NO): NO